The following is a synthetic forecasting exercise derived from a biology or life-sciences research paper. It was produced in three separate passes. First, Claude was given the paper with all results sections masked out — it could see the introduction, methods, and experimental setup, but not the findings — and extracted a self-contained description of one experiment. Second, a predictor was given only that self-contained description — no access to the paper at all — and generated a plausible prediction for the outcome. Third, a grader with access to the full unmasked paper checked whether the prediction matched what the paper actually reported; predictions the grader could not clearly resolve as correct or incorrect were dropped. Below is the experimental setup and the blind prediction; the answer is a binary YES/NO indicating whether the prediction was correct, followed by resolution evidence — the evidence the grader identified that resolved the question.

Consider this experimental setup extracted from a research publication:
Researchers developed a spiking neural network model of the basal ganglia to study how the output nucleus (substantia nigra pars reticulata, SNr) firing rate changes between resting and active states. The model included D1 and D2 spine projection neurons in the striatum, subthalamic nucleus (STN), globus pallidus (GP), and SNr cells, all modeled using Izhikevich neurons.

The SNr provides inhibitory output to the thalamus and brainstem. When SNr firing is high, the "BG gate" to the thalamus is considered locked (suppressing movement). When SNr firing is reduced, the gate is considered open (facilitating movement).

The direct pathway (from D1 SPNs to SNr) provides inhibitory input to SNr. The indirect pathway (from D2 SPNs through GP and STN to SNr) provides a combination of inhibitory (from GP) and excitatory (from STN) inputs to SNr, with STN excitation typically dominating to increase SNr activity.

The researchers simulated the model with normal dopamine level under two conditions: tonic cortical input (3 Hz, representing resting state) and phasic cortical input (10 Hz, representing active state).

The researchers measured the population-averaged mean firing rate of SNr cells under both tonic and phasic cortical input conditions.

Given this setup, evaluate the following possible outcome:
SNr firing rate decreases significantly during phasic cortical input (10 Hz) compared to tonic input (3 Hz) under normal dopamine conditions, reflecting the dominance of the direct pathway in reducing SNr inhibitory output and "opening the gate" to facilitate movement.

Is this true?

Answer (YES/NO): YES